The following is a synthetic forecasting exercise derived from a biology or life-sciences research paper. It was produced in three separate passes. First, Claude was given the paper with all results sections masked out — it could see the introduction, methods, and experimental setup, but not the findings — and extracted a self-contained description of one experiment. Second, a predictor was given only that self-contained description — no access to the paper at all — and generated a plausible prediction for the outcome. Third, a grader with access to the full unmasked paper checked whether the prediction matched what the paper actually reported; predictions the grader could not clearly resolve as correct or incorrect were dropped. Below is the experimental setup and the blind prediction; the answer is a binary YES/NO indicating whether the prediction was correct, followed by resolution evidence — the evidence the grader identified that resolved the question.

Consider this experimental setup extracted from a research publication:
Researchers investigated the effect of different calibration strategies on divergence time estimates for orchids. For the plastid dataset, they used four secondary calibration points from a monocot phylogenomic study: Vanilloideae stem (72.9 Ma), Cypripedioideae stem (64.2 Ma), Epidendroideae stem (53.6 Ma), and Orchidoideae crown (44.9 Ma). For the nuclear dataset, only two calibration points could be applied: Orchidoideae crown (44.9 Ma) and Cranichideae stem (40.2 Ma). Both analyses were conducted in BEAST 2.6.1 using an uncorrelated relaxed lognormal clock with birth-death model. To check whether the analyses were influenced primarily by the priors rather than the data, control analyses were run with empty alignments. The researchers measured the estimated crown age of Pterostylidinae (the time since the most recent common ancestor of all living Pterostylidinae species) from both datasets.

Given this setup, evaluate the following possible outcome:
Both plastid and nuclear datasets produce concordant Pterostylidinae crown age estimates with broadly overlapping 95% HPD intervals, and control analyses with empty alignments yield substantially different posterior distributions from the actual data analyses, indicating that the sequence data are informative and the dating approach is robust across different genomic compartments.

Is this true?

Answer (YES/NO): NO